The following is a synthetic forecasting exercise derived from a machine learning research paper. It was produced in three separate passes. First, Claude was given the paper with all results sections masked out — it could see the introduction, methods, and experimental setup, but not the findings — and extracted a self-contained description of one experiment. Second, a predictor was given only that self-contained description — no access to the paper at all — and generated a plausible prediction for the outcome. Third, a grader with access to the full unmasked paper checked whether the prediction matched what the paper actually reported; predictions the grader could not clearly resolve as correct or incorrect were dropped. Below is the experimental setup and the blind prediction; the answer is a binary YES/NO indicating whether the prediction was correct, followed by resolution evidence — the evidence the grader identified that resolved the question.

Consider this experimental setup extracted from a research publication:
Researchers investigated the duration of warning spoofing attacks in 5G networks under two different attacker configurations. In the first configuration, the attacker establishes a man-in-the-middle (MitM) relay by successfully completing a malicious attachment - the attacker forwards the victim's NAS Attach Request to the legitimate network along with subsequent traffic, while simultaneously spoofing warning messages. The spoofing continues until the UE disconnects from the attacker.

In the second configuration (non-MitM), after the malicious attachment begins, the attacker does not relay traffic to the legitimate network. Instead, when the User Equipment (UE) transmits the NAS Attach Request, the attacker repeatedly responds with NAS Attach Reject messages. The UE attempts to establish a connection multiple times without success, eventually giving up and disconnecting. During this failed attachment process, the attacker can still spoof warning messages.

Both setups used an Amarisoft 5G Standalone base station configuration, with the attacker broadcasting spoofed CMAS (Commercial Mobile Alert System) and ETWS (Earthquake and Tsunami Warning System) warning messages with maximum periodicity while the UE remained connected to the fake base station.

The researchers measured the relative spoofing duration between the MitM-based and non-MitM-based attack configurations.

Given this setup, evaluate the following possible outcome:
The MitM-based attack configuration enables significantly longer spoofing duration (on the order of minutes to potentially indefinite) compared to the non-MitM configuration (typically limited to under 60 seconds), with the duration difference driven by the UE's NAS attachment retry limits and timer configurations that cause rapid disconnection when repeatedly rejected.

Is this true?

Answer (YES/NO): NO